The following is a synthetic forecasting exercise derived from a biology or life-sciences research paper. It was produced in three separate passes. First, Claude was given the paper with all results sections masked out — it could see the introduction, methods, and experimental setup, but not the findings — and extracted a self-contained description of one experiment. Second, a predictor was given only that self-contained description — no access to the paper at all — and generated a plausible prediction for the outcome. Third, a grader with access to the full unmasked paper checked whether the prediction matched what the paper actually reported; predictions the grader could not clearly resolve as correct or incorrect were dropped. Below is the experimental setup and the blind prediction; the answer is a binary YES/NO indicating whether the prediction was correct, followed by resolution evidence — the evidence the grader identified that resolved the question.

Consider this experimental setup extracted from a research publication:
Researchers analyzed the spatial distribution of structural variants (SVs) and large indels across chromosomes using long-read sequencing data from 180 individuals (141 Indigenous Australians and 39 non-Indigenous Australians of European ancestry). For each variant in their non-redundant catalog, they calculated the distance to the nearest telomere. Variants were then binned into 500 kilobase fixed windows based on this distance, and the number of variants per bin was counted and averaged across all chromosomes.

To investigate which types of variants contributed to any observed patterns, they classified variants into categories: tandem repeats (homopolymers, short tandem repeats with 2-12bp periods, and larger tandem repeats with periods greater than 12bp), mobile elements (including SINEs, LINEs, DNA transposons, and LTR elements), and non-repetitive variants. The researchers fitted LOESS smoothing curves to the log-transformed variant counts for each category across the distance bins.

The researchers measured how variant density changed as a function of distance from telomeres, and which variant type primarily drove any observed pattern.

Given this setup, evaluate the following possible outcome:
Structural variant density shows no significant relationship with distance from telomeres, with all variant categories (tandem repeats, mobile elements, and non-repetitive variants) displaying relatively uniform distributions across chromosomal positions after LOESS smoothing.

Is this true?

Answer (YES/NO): NO